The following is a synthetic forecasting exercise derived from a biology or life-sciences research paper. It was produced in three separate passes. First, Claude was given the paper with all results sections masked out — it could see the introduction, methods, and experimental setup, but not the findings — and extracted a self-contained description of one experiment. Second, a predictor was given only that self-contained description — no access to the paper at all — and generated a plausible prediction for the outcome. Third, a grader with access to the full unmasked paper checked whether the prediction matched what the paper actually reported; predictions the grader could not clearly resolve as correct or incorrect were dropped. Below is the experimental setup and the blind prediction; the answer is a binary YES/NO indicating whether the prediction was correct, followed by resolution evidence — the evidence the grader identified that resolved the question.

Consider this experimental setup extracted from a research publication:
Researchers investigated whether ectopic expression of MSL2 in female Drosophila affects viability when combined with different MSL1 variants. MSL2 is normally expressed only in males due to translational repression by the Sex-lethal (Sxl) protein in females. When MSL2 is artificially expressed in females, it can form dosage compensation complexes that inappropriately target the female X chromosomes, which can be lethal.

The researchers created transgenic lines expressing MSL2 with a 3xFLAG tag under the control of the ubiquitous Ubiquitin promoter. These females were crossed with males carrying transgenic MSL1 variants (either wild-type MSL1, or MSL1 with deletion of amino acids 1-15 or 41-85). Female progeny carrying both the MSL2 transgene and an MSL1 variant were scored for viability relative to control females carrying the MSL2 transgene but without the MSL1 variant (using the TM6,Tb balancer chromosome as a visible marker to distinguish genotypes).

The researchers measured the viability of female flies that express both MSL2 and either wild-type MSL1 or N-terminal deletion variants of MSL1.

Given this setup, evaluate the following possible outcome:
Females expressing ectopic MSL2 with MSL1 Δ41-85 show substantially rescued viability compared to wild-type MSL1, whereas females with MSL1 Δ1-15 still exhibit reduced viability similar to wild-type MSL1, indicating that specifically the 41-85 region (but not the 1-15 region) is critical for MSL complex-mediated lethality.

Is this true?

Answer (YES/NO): NO